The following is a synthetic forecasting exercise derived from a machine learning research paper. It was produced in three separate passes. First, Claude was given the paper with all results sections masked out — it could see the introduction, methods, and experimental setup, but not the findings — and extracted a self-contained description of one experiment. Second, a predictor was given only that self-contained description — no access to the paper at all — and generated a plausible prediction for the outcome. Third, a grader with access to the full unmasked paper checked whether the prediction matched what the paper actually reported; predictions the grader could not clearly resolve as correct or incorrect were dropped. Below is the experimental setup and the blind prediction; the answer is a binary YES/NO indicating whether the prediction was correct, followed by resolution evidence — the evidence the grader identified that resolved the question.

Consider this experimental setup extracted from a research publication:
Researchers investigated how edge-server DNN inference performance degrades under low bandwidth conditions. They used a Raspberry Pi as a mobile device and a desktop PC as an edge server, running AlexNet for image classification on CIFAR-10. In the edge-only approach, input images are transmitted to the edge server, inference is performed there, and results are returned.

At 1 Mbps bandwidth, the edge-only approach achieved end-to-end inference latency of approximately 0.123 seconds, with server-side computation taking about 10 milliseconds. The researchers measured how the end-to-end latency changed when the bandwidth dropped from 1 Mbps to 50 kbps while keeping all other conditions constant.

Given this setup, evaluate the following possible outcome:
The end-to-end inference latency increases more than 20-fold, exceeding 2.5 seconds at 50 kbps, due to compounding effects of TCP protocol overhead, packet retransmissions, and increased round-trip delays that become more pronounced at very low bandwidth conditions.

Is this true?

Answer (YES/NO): NO